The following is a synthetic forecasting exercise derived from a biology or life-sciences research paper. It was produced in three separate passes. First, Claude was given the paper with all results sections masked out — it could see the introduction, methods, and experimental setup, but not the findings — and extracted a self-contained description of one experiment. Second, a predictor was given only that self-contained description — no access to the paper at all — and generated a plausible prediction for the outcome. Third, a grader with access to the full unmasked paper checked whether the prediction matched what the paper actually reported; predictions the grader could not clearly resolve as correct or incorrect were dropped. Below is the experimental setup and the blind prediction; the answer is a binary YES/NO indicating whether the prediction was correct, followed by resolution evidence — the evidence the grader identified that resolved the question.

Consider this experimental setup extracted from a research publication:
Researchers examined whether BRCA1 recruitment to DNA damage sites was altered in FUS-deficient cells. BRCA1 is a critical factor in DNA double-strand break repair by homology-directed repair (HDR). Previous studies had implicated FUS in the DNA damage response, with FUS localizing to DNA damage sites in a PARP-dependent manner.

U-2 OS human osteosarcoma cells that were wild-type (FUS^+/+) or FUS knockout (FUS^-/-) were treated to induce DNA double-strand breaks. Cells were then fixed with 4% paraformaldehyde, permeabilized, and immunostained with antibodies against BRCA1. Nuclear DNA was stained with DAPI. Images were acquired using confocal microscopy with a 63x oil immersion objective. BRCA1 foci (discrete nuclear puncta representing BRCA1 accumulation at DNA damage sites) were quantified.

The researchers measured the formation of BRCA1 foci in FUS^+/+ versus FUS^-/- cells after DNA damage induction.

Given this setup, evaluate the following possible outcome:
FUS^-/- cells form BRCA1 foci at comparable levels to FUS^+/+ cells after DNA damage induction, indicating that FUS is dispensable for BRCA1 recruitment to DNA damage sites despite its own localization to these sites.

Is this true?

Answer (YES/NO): NO